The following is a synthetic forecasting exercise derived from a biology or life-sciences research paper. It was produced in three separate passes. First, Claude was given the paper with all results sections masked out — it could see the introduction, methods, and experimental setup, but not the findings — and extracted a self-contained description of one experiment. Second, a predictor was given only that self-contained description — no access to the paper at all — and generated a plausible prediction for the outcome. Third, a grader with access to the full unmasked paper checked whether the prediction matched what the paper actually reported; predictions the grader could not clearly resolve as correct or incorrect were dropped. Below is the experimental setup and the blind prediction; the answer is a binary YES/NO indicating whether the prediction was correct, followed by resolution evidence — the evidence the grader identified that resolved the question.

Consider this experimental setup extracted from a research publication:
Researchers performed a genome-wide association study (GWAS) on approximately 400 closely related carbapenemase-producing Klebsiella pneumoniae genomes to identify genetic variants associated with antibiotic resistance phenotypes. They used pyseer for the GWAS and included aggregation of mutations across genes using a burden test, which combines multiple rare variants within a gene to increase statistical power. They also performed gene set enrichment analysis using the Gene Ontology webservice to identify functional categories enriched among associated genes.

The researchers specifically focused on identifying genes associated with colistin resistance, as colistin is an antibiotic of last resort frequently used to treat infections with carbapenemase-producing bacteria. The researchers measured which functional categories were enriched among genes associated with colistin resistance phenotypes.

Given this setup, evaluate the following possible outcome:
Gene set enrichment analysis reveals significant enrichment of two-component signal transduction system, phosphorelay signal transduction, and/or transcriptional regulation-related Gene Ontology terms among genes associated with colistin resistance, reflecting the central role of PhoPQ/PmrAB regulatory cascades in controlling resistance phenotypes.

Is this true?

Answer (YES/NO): YES